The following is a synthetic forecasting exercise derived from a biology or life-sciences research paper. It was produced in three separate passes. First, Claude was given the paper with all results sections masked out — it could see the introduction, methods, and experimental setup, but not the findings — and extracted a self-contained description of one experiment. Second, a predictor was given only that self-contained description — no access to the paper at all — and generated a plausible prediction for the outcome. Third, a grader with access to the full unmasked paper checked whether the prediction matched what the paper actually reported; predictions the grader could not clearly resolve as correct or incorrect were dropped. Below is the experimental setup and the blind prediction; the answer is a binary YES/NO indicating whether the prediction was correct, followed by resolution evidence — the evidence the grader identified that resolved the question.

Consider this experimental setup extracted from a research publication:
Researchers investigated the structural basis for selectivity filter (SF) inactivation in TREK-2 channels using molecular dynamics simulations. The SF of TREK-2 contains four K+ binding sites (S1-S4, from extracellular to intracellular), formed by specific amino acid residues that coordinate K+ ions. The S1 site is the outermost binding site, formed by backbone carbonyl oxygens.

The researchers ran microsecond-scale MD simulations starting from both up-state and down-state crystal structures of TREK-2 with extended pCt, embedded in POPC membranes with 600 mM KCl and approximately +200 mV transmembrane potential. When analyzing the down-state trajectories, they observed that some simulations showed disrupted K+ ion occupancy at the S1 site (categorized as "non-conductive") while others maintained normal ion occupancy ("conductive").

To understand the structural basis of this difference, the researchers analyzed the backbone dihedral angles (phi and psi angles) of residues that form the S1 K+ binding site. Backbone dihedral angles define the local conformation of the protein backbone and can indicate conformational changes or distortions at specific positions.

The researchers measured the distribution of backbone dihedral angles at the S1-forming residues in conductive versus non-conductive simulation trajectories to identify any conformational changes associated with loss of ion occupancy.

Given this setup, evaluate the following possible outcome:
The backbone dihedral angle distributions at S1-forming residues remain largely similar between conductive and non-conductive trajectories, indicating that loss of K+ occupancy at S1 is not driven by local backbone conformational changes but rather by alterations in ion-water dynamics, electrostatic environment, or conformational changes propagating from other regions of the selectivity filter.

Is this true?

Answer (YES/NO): NO